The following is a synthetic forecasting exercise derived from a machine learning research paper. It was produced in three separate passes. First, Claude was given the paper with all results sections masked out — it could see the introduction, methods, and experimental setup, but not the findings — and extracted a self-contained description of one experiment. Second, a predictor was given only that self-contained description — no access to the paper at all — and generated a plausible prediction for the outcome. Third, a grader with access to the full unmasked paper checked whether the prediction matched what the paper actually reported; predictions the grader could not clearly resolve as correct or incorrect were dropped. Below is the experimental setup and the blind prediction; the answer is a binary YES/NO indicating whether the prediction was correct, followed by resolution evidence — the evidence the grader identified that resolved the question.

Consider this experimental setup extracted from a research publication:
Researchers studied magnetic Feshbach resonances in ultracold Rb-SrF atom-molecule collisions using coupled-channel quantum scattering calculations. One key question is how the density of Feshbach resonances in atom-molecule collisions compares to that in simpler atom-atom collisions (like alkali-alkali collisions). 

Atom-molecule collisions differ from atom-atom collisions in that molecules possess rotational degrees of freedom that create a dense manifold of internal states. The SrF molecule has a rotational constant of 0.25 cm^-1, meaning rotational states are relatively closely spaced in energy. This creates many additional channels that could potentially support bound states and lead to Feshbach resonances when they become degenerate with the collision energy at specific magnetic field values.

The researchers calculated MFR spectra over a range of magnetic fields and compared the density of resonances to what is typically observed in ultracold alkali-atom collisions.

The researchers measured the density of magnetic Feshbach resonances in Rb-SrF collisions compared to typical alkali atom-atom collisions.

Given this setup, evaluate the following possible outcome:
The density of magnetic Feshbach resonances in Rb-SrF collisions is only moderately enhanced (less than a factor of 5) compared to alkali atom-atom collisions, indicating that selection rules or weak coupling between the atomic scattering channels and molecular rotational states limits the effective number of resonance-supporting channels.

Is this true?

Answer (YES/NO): YES